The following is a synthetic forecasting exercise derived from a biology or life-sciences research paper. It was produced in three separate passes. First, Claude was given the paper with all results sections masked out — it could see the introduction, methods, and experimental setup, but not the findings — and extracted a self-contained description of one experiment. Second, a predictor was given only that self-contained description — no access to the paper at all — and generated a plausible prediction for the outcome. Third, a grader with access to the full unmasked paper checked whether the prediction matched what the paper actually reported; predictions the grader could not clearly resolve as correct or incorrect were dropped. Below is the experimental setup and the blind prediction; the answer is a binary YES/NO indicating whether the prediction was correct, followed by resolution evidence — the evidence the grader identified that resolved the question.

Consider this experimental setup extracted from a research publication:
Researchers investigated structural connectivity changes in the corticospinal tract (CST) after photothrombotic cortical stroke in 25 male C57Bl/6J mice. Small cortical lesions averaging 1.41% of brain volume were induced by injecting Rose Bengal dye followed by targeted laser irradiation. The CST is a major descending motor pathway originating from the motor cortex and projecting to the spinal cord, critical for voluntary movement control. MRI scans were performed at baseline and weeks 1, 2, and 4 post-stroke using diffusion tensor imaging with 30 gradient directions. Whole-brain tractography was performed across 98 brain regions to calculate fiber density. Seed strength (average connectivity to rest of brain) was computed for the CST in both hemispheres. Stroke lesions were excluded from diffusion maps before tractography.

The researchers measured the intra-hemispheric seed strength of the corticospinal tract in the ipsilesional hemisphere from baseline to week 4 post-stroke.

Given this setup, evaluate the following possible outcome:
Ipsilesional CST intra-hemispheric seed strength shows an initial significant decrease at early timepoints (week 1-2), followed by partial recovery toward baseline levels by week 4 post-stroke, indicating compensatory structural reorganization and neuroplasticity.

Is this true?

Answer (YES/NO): NO